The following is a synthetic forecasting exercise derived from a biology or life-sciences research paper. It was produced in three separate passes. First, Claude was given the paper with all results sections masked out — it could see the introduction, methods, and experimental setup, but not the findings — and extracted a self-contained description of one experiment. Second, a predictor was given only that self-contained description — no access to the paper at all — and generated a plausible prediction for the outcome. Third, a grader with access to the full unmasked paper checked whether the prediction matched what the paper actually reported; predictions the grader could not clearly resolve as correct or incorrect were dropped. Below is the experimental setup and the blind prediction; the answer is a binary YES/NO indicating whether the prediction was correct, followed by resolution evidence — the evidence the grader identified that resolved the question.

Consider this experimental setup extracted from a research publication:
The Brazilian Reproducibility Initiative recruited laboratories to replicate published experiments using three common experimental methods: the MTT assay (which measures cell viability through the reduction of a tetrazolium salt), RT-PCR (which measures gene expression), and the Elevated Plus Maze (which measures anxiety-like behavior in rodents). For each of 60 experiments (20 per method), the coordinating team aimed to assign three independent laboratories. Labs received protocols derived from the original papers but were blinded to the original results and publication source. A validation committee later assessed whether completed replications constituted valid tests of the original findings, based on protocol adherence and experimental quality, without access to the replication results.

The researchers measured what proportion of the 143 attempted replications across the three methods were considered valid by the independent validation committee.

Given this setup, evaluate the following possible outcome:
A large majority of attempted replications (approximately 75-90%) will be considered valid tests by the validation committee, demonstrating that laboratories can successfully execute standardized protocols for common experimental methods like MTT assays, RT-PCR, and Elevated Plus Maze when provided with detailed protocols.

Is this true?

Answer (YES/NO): NO